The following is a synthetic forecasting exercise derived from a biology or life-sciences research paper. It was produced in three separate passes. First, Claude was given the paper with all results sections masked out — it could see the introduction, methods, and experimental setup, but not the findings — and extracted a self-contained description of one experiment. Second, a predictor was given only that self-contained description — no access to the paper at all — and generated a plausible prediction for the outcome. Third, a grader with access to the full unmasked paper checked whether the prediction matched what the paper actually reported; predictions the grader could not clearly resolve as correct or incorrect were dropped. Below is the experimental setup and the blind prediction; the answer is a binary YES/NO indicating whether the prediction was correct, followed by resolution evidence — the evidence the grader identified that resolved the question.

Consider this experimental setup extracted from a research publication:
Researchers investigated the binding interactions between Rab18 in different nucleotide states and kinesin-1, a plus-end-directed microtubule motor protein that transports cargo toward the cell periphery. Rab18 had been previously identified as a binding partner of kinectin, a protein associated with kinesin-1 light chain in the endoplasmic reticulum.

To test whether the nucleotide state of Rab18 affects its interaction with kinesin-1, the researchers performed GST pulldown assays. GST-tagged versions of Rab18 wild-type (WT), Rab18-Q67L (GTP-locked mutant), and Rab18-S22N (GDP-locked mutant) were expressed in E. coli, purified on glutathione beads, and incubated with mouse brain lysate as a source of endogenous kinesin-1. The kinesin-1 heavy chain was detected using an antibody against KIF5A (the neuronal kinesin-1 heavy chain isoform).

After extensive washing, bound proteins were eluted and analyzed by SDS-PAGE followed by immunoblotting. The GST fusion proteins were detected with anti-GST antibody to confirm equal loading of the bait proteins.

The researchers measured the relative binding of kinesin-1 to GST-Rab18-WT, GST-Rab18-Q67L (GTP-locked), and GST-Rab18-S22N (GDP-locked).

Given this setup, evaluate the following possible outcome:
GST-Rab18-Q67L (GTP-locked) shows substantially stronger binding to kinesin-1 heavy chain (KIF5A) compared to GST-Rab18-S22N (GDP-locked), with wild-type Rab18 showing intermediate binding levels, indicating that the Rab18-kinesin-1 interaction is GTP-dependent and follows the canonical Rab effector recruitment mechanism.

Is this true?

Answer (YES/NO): NO